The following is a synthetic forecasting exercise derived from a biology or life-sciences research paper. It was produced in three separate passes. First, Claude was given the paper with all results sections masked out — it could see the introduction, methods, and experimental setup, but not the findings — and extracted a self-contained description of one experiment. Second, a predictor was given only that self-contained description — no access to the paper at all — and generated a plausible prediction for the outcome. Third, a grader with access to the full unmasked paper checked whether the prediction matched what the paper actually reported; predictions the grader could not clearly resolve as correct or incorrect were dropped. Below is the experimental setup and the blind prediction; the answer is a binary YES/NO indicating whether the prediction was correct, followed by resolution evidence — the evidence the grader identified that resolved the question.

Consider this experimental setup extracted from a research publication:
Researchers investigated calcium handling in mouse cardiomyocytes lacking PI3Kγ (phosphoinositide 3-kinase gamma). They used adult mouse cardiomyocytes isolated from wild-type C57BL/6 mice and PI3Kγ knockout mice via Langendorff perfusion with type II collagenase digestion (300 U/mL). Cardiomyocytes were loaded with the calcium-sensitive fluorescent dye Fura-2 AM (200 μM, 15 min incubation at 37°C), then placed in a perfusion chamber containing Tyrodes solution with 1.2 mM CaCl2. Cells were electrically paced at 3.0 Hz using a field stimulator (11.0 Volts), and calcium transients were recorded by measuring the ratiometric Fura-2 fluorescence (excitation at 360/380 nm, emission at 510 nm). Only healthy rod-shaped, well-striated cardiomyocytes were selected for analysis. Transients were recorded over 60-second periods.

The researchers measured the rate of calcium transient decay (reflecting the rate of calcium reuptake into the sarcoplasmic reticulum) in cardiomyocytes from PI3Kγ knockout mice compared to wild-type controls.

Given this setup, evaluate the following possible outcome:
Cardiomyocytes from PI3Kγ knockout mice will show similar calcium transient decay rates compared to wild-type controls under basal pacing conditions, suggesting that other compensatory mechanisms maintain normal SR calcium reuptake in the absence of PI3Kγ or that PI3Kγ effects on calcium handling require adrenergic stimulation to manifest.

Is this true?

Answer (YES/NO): NO